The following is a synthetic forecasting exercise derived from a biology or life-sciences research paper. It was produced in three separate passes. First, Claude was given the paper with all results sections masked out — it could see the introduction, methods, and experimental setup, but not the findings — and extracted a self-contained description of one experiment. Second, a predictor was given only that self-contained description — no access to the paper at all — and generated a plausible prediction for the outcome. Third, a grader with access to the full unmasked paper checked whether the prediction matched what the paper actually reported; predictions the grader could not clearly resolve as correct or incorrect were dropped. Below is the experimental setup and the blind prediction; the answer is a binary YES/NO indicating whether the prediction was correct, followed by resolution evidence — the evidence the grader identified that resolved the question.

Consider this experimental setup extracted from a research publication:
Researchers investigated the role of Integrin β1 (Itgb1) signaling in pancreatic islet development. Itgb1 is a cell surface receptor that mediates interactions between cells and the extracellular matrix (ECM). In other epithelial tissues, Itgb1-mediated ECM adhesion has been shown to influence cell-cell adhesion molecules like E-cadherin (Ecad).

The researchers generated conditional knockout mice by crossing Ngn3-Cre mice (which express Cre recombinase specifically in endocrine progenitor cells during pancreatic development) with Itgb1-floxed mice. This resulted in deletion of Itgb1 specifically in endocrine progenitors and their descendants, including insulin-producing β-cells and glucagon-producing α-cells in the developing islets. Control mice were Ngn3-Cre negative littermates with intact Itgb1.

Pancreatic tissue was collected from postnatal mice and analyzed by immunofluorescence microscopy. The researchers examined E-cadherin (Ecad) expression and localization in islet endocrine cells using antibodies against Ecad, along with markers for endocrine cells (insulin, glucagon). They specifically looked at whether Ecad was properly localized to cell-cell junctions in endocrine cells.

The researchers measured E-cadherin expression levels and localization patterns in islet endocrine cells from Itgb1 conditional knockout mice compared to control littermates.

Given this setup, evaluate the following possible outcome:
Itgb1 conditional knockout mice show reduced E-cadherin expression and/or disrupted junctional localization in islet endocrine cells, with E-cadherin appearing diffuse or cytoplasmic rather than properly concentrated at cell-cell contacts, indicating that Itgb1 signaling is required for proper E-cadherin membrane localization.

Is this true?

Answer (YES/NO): NO